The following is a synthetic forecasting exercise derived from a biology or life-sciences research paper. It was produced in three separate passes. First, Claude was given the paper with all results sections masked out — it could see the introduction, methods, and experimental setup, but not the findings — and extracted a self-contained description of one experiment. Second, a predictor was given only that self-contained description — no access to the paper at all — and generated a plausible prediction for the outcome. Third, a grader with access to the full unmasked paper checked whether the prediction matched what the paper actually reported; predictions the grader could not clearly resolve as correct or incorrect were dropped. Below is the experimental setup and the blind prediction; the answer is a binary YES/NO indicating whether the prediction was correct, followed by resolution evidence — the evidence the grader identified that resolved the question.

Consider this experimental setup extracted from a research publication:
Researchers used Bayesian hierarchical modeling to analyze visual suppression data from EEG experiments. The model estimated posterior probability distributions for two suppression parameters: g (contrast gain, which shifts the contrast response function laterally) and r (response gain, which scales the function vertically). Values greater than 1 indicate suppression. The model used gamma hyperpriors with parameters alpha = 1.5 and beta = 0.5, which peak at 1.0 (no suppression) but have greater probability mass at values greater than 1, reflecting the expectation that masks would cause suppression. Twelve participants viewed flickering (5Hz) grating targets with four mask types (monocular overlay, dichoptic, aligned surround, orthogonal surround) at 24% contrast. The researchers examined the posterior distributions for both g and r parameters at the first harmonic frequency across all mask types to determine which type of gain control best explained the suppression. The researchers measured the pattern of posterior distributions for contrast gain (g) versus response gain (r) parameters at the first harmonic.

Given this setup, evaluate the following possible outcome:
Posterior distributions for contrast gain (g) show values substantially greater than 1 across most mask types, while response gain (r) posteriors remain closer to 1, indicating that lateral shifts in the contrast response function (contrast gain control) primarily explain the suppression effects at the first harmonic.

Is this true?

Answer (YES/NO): YES